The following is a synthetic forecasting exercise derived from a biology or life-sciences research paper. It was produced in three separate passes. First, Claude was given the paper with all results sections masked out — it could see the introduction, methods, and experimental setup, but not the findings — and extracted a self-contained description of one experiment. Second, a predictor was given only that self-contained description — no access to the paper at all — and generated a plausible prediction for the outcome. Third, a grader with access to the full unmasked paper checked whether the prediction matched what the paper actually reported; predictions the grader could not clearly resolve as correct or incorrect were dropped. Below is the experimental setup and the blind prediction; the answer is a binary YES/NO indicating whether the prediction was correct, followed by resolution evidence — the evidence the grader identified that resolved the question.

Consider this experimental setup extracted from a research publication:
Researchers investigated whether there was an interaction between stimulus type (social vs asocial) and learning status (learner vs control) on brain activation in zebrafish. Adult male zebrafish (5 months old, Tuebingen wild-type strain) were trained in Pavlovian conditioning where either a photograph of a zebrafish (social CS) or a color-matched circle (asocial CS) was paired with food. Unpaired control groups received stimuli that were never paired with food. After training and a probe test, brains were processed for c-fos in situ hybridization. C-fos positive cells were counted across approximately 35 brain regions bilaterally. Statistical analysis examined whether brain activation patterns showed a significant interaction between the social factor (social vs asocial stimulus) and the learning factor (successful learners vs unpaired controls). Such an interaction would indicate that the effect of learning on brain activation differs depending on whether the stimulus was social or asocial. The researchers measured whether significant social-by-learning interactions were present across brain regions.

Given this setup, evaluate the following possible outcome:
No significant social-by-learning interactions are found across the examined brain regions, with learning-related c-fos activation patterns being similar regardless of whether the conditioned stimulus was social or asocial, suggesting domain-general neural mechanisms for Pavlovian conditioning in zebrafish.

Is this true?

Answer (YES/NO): NO